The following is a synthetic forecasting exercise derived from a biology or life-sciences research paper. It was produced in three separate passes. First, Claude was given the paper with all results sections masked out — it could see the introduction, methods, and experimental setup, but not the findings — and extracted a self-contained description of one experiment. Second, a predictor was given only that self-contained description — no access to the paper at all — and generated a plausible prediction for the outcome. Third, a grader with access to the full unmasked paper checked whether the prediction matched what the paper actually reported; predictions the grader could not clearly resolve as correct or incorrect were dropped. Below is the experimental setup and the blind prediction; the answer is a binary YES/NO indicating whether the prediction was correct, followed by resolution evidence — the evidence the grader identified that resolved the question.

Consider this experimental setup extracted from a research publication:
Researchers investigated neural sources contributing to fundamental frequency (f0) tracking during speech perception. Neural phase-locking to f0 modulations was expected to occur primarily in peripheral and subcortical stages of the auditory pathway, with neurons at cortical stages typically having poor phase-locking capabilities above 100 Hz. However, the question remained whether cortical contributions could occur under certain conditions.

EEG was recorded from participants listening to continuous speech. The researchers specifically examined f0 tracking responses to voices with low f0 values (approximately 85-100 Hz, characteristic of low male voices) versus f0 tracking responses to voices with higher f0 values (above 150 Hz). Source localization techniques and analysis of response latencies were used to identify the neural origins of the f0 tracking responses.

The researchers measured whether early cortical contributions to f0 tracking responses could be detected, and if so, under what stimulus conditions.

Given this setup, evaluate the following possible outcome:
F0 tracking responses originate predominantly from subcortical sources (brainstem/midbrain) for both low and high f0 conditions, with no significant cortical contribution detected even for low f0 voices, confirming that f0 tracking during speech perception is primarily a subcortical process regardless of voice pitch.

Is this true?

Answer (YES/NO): NO